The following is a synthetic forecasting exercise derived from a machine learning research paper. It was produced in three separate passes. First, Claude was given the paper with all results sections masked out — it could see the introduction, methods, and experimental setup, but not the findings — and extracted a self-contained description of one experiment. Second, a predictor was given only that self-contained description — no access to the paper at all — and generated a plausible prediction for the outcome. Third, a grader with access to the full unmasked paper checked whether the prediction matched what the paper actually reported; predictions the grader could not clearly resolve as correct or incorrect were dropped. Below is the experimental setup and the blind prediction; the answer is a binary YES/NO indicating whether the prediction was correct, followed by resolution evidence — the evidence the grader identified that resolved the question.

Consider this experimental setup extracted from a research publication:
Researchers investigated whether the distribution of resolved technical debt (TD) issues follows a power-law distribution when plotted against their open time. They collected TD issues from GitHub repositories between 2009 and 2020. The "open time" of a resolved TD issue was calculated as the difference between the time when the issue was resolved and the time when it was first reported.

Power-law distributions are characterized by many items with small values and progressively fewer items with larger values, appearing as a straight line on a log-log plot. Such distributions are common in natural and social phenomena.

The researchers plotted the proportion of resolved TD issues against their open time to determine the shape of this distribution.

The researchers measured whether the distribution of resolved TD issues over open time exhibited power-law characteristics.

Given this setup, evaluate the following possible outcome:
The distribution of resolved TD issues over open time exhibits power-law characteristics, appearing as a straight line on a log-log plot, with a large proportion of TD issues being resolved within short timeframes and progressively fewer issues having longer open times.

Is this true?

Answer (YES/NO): YES